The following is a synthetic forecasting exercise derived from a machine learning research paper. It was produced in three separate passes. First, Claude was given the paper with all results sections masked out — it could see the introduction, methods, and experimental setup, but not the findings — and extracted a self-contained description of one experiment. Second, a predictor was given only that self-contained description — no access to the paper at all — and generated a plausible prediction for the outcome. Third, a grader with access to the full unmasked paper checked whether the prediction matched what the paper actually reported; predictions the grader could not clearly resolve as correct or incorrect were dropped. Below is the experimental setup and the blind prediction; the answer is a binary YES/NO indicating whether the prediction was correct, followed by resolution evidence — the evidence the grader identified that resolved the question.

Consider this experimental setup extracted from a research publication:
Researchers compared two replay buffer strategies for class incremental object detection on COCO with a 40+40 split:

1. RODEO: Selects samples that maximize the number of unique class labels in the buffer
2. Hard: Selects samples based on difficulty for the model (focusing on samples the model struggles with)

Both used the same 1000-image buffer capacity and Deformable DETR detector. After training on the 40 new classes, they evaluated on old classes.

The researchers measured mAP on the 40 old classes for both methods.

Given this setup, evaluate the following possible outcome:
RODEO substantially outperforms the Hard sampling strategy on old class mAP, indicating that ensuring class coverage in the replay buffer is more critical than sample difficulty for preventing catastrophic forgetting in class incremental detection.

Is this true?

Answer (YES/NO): YES